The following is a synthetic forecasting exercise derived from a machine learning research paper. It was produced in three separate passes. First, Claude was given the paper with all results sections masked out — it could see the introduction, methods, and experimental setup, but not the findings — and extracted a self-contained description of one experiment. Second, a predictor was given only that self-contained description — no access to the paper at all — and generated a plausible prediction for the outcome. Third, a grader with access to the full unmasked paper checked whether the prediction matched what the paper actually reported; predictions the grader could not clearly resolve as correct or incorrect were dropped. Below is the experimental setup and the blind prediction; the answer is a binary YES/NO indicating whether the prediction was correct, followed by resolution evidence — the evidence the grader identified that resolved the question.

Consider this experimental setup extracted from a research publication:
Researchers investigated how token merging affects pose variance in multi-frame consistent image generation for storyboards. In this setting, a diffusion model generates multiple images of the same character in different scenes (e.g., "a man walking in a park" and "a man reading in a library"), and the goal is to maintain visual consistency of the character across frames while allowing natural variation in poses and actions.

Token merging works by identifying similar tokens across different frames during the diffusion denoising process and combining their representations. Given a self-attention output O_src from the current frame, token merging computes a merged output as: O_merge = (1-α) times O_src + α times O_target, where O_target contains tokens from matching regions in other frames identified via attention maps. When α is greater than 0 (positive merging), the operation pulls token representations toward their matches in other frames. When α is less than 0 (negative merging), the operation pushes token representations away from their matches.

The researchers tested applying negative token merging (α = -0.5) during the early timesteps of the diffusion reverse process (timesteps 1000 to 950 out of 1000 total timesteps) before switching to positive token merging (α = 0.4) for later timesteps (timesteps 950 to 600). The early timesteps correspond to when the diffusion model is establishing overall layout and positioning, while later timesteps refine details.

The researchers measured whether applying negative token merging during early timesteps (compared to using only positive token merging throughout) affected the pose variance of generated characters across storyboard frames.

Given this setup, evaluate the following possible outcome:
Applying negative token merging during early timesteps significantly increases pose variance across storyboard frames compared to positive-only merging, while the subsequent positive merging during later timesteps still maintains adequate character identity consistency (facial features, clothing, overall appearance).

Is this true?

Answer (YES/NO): YES